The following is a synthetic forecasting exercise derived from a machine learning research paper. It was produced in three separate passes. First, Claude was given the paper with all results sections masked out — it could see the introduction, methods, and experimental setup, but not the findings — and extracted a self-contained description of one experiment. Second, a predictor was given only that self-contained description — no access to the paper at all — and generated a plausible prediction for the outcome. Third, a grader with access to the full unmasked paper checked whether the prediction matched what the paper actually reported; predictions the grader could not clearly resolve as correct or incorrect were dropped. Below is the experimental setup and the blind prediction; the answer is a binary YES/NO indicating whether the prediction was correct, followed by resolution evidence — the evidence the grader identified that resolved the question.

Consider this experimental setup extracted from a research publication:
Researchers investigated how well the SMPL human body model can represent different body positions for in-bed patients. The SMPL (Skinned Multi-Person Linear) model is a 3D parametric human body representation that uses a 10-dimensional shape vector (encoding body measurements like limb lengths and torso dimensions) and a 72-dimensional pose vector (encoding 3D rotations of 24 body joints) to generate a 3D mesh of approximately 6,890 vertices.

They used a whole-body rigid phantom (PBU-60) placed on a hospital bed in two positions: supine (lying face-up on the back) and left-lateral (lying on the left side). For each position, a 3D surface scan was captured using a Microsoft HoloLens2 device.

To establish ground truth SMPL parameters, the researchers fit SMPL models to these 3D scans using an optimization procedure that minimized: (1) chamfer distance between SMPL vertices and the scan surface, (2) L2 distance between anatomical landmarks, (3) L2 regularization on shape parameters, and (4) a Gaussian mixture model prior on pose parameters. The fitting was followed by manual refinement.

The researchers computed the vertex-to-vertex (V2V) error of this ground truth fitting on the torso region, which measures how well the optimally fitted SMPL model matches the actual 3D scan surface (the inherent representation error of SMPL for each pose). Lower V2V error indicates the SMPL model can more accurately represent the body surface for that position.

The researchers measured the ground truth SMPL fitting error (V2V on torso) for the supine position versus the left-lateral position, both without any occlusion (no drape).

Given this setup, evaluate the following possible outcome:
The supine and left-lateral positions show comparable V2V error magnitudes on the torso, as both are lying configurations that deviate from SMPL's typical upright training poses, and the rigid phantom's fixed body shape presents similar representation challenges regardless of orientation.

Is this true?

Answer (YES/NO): NO